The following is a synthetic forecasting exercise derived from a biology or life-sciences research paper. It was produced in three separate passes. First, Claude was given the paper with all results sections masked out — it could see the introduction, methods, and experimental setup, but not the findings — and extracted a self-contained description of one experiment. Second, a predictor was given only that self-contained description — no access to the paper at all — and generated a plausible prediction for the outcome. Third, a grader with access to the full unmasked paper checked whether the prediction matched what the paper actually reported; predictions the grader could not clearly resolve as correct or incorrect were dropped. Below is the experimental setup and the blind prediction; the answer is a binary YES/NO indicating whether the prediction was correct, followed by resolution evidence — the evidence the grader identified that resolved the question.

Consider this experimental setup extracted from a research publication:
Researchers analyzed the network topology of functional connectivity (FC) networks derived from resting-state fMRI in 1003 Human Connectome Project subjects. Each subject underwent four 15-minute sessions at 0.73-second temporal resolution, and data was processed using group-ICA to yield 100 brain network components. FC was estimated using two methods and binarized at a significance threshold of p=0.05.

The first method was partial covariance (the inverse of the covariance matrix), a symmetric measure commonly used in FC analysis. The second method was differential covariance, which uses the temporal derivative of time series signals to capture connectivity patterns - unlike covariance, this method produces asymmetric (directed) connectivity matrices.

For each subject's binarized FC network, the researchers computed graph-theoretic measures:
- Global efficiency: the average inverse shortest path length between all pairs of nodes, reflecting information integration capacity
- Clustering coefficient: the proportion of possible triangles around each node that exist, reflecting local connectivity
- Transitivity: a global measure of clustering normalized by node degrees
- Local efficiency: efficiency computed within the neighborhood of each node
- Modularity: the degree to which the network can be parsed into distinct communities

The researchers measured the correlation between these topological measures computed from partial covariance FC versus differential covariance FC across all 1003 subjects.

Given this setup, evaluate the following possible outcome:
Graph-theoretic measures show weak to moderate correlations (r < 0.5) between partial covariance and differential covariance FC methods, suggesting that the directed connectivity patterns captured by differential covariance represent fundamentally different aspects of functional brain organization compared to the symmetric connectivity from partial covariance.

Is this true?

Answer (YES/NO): NO